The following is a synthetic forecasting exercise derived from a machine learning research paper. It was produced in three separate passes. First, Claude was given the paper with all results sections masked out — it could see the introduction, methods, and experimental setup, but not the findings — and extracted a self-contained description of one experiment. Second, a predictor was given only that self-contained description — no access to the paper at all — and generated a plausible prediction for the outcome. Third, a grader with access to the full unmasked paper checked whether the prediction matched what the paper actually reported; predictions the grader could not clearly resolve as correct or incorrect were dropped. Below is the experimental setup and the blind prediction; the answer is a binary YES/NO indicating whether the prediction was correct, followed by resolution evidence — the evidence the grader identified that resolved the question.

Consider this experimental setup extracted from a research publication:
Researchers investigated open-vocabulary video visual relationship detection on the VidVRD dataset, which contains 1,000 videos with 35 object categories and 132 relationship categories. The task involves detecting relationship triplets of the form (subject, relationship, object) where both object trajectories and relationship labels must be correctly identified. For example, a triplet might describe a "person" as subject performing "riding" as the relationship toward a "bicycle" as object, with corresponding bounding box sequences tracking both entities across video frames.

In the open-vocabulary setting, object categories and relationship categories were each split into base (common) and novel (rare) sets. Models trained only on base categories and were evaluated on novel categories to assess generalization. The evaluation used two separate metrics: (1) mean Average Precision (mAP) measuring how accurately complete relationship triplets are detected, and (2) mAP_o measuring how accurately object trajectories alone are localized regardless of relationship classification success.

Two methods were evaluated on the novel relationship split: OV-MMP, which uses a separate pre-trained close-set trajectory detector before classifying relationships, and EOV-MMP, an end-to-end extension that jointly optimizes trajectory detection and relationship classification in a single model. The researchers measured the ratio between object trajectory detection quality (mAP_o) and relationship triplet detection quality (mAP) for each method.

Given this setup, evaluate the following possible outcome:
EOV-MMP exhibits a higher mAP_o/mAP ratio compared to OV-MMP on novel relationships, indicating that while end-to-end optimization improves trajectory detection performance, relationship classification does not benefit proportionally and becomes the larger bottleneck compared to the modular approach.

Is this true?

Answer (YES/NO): YES